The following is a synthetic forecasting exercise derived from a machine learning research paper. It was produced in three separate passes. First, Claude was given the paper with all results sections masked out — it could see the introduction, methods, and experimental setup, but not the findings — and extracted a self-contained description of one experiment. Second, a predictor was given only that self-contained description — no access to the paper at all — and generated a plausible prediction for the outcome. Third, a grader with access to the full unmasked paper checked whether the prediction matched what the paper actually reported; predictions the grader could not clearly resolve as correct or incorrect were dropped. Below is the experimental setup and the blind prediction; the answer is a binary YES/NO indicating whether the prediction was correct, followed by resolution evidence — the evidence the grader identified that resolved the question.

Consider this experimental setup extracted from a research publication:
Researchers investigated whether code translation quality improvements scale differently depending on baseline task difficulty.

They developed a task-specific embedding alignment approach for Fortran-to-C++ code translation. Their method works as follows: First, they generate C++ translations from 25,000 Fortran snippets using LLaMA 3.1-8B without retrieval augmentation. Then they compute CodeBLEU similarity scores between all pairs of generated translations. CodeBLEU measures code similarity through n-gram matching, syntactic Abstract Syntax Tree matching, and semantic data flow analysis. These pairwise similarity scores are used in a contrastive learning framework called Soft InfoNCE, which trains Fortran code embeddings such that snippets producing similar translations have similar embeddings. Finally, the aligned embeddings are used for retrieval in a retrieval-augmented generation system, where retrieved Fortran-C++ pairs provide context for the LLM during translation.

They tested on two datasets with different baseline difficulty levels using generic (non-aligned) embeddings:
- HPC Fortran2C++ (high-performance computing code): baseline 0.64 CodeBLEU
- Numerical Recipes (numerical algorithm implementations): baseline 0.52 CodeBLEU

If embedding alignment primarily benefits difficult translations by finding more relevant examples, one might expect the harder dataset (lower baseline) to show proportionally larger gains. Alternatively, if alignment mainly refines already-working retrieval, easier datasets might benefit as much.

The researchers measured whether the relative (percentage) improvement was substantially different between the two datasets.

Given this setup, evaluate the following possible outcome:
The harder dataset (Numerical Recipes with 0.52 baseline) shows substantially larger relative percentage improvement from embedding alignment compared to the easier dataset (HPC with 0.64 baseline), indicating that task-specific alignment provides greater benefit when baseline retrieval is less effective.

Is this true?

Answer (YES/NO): NO